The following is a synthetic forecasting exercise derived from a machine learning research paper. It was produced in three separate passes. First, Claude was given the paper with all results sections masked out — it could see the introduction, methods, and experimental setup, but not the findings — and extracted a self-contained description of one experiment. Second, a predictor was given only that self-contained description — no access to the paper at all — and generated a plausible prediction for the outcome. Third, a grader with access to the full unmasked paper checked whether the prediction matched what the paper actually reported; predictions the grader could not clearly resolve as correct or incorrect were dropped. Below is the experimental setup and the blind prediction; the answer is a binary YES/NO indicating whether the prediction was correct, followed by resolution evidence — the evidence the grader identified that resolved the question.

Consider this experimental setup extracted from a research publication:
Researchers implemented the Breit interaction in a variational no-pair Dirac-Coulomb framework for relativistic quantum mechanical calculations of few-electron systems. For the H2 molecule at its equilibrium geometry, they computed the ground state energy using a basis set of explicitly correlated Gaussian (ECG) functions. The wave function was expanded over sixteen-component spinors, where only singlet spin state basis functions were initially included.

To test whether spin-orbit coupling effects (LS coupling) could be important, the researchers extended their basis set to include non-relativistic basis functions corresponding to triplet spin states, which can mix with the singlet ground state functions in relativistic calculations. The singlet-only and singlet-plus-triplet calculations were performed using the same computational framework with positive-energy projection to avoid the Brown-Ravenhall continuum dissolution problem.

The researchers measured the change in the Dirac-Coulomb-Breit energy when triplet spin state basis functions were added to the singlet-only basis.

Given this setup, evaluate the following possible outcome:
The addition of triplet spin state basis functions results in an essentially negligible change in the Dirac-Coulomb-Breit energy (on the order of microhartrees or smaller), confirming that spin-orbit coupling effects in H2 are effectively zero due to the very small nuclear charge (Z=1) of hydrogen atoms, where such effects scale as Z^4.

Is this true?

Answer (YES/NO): YES